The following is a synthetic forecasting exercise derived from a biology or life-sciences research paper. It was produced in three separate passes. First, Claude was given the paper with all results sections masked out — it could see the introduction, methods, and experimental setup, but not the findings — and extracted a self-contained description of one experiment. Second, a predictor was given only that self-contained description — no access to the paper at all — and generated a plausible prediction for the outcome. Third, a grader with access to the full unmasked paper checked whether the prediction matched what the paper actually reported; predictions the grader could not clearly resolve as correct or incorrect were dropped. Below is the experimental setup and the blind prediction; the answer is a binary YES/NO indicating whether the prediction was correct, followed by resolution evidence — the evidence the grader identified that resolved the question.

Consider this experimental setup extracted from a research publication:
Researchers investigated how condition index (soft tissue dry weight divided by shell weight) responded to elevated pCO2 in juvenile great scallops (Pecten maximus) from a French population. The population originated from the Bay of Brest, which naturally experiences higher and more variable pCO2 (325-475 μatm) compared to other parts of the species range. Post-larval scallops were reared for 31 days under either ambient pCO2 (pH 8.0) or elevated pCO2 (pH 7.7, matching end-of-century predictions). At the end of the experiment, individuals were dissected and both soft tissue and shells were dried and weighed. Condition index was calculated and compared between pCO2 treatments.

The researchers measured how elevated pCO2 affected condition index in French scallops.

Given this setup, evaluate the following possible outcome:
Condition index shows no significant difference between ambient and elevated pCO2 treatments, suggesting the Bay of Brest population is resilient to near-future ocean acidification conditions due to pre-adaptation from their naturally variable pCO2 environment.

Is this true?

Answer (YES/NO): NO